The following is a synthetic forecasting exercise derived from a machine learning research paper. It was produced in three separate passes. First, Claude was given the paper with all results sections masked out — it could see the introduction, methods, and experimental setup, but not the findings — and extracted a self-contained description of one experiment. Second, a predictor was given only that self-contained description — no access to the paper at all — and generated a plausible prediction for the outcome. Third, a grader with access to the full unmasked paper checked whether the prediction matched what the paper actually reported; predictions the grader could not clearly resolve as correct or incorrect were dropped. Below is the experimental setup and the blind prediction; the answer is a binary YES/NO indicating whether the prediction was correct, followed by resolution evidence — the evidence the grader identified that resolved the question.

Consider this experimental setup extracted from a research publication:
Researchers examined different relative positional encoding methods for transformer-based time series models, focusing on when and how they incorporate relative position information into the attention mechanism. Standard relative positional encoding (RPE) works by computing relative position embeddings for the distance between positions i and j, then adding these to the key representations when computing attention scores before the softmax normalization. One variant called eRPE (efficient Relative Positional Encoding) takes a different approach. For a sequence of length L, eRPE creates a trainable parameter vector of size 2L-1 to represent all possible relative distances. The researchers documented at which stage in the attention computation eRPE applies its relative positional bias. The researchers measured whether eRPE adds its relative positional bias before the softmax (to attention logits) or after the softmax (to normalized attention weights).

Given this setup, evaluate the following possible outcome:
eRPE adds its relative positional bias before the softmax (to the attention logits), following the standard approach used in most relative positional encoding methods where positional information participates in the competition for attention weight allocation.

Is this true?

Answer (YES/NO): NO